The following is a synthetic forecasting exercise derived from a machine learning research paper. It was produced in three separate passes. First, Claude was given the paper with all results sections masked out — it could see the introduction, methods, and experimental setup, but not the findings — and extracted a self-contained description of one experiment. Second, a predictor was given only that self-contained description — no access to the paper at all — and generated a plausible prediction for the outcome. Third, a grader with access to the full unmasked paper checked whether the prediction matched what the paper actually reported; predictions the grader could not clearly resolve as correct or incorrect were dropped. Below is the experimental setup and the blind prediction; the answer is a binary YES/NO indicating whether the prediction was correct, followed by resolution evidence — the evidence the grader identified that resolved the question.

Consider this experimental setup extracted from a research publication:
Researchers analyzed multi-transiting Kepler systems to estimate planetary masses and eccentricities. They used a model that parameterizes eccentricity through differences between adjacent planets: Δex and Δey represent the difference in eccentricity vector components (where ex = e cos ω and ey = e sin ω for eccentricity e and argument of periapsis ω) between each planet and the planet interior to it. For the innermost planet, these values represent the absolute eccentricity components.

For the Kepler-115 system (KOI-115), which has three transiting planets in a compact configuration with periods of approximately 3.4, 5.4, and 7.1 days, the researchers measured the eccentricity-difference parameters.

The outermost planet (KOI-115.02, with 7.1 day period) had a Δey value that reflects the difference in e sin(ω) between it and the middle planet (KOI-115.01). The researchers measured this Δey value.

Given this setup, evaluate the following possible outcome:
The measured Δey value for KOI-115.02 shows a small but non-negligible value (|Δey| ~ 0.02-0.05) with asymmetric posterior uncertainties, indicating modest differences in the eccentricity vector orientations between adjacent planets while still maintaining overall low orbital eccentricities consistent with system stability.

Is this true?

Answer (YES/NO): NO